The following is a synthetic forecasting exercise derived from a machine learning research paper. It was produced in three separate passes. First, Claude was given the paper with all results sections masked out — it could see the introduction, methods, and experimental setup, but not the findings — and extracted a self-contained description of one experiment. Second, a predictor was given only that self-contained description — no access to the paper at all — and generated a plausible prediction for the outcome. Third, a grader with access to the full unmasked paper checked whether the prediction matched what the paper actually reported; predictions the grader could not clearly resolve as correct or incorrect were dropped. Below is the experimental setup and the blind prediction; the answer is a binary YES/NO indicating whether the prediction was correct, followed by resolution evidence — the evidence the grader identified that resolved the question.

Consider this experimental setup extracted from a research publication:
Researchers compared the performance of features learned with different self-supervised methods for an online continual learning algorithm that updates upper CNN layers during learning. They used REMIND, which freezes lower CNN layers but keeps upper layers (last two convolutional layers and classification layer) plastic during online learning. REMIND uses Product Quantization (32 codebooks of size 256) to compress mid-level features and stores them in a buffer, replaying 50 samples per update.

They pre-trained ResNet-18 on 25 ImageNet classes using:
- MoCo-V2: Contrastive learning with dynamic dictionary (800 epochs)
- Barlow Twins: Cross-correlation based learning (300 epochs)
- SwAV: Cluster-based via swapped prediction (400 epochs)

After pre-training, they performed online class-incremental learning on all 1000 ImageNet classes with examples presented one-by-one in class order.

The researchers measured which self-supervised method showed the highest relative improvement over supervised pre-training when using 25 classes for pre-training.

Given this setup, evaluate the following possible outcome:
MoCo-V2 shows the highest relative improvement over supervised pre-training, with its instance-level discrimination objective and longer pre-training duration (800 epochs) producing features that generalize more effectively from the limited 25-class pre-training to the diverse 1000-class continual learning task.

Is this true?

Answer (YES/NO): NO